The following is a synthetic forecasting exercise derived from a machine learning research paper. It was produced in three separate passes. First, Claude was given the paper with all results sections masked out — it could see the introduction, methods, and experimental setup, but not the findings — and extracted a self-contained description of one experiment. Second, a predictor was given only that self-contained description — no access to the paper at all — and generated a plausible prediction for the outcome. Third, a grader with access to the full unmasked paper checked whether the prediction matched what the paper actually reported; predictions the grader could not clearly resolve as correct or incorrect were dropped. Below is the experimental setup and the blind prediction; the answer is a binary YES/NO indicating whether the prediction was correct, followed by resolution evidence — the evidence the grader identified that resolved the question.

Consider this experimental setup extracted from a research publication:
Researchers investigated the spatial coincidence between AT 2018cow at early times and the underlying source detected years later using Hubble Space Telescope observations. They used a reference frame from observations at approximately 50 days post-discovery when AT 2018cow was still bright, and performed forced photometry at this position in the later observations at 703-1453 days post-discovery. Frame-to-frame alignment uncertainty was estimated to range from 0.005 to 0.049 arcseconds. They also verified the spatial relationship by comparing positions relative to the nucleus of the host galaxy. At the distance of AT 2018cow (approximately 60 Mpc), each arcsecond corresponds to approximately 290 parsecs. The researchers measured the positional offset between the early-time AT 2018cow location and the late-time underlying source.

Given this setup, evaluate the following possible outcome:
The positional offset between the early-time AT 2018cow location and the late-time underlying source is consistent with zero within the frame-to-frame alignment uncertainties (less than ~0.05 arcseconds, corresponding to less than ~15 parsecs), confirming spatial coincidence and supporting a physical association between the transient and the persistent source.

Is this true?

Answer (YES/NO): YES